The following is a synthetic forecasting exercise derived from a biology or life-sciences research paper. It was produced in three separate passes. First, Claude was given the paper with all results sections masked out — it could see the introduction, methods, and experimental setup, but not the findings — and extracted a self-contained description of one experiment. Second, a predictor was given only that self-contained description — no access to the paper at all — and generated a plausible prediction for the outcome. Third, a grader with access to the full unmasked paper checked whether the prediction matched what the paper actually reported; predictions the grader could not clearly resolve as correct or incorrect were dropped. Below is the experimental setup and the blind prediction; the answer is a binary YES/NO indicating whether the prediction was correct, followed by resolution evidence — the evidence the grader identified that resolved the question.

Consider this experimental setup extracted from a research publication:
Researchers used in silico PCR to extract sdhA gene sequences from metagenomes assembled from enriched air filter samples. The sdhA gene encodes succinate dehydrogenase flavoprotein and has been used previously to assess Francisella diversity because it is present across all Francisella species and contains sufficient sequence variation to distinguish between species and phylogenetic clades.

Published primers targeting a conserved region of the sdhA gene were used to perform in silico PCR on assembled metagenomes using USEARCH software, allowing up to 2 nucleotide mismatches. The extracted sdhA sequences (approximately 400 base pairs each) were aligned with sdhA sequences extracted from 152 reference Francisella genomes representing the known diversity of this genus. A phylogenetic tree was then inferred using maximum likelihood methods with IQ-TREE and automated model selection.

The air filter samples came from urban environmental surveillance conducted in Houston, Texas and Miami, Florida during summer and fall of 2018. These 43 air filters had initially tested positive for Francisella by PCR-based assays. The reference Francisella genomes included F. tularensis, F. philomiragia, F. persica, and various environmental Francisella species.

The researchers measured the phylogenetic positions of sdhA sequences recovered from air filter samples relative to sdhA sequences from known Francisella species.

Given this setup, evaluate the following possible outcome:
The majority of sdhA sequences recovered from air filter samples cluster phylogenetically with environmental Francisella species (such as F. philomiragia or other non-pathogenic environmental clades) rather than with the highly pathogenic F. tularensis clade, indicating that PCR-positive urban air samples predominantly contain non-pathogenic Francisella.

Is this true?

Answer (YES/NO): NO